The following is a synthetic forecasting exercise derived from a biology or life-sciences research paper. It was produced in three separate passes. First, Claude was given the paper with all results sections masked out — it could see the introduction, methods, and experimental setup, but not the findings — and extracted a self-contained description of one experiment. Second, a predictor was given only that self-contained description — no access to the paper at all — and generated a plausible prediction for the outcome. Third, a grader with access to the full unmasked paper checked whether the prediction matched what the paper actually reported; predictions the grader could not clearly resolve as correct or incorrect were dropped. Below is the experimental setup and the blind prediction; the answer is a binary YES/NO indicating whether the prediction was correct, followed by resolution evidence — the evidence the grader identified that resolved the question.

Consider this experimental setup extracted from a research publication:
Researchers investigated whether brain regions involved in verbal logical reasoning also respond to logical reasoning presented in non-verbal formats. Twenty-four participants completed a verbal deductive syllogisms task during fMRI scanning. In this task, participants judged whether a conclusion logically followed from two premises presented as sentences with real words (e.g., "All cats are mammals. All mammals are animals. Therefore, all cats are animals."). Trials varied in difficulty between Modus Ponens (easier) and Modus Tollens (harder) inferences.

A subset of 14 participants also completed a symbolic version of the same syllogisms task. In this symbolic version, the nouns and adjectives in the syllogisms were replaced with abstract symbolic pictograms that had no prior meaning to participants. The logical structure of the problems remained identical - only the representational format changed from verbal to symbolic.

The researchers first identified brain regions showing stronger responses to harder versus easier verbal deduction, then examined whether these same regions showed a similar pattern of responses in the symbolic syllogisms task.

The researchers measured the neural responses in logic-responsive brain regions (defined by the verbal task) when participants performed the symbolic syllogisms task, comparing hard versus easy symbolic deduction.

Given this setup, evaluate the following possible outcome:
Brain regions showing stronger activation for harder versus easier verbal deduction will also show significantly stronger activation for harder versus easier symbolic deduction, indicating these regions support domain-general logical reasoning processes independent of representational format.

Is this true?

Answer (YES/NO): YES